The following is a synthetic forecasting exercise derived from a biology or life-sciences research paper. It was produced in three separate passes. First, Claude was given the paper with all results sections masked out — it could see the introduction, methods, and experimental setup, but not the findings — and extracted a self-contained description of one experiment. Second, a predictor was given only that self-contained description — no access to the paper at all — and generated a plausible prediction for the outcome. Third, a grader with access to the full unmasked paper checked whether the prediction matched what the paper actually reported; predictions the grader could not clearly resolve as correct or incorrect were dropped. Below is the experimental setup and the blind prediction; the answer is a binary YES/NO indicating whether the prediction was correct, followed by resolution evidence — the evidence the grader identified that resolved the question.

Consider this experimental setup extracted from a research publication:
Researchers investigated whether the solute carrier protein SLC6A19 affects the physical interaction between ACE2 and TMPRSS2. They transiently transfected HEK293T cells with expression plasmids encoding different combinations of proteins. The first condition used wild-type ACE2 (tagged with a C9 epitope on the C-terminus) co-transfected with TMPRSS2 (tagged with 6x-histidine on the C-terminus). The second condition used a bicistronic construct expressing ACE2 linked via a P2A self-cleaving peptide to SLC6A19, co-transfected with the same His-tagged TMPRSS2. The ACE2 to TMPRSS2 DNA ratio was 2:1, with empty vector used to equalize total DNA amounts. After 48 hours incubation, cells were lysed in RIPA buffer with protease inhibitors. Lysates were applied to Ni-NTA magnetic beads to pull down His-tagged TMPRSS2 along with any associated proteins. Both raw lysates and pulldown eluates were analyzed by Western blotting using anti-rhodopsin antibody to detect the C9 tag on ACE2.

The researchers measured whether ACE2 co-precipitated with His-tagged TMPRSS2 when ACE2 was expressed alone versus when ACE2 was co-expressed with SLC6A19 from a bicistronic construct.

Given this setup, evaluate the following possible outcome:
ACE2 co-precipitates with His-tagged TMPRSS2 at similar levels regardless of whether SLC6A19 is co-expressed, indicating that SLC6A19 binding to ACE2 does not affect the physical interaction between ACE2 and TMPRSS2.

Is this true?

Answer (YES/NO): NO